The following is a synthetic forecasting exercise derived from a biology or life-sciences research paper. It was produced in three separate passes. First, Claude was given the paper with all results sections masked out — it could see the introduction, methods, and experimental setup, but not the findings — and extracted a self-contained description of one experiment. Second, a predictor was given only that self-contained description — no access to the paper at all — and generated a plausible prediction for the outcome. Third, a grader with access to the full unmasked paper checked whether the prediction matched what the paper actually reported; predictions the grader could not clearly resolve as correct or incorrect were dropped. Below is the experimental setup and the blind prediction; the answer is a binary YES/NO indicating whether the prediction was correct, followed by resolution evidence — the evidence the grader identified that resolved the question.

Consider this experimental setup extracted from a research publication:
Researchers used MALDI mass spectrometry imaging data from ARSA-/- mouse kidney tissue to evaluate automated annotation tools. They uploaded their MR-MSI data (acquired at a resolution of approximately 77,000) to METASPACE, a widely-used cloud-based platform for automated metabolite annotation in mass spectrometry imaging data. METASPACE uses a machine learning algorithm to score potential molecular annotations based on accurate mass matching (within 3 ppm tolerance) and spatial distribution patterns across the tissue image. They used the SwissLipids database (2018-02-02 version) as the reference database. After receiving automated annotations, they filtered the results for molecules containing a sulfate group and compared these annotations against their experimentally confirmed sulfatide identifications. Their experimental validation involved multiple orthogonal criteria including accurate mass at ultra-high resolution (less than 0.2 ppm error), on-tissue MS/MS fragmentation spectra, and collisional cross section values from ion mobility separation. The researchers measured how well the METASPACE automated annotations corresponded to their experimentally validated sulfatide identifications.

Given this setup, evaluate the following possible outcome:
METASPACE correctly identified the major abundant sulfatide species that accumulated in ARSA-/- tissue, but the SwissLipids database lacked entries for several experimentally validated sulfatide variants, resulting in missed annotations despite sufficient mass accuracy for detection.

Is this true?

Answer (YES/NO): NO